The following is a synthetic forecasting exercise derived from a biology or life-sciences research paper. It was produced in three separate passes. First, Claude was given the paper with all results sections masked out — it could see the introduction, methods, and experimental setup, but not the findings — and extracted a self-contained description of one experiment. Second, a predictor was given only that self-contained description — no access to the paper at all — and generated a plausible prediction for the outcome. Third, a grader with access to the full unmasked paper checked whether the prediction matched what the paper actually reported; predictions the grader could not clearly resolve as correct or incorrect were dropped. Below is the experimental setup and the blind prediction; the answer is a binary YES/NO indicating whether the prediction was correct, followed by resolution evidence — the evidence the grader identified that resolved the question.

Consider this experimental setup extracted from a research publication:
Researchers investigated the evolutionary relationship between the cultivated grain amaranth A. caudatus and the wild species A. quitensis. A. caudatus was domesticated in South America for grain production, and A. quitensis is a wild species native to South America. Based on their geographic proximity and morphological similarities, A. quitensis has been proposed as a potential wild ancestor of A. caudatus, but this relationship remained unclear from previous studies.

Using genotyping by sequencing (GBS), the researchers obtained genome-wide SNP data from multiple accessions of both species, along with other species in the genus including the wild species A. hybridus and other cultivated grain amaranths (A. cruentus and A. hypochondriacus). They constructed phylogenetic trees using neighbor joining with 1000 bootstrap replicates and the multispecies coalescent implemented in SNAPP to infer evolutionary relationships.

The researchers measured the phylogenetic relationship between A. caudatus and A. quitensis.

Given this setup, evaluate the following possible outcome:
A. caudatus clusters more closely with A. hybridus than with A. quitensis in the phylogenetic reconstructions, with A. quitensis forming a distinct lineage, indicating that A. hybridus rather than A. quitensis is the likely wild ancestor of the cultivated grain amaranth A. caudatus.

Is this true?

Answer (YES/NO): NO